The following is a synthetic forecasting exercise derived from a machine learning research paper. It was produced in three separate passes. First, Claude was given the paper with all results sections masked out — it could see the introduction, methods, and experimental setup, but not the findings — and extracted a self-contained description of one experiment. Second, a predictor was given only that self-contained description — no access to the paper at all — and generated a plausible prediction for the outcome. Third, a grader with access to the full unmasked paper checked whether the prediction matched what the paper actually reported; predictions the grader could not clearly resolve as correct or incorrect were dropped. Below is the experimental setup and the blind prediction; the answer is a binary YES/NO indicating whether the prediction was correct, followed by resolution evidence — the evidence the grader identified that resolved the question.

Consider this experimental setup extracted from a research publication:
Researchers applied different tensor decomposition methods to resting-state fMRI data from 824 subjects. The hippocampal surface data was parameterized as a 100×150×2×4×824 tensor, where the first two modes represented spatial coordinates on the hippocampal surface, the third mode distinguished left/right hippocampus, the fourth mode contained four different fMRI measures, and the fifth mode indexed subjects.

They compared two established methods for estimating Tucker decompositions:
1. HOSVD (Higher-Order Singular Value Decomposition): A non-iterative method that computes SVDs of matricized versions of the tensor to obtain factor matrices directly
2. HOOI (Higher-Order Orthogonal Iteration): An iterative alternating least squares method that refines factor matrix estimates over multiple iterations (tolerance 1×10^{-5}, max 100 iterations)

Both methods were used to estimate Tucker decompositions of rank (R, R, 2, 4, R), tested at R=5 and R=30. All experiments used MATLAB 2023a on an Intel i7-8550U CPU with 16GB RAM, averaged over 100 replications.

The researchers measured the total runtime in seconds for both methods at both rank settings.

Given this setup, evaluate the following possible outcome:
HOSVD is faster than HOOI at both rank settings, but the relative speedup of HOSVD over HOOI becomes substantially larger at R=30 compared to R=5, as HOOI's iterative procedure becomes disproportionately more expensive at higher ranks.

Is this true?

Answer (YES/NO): NO